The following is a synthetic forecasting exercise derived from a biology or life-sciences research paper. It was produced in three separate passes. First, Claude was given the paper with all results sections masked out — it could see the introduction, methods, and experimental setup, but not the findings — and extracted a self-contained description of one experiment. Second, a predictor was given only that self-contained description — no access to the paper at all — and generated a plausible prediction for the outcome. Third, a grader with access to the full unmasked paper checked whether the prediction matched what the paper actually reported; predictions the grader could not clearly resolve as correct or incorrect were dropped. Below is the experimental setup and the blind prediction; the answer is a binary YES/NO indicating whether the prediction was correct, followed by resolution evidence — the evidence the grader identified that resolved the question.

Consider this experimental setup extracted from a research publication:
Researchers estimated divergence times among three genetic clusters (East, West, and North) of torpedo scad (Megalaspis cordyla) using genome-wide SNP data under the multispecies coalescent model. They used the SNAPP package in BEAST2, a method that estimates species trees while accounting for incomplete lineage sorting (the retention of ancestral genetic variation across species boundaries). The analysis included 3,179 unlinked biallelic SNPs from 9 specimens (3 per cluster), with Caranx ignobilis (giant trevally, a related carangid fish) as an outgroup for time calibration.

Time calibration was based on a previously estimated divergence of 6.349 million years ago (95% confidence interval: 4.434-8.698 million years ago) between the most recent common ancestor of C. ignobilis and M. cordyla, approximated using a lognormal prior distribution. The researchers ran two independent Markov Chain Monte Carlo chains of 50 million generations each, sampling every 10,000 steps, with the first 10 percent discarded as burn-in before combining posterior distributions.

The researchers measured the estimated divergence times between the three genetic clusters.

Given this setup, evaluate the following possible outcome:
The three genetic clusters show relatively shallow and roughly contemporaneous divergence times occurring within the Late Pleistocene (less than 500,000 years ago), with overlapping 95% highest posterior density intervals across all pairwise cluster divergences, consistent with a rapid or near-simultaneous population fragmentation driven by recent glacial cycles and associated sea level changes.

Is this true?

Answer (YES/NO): NO